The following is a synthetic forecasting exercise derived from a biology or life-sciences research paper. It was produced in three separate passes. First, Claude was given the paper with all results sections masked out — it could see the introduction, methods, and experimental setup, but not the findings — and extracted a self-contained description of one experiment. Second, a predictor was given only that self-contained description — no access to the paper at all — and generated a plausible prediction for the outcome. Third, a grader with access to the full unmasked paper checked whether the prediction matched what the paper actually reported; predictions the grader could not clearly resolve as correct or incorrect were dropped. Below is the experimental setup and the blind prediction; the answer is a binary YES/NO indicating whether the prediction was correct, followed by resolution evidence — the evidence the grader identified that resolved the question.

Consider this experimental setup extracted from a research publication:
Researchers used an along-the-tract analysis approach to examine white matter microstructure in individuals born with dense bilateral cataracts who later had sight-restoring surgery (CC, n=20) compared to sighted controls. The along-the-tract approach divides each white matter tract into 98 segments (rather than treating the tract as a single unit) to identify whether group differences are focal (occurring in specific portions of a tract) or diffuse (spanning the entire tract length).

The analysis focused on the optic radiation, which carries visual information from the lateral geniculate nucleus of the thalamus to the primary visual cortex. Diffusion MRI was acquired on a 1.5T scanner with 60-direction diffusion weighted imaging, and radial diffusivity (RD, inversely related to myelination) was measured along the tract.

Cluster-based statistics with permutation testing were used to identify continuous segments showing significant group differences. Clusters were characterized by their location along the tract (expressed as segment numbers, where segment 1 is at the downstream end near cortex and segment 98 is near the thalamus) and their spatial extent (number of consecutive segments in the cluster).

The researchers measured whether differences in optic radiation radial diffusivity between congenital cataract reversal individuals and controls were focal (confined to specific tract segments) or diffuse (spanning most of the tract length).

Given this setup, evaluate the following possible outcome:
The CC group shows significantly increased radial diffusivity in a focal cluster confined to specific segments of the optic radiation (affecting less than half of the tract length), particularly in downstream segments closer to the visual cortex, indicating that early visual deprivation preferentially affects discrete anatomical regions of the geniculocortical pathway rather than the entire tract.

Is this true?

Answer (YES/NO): NO